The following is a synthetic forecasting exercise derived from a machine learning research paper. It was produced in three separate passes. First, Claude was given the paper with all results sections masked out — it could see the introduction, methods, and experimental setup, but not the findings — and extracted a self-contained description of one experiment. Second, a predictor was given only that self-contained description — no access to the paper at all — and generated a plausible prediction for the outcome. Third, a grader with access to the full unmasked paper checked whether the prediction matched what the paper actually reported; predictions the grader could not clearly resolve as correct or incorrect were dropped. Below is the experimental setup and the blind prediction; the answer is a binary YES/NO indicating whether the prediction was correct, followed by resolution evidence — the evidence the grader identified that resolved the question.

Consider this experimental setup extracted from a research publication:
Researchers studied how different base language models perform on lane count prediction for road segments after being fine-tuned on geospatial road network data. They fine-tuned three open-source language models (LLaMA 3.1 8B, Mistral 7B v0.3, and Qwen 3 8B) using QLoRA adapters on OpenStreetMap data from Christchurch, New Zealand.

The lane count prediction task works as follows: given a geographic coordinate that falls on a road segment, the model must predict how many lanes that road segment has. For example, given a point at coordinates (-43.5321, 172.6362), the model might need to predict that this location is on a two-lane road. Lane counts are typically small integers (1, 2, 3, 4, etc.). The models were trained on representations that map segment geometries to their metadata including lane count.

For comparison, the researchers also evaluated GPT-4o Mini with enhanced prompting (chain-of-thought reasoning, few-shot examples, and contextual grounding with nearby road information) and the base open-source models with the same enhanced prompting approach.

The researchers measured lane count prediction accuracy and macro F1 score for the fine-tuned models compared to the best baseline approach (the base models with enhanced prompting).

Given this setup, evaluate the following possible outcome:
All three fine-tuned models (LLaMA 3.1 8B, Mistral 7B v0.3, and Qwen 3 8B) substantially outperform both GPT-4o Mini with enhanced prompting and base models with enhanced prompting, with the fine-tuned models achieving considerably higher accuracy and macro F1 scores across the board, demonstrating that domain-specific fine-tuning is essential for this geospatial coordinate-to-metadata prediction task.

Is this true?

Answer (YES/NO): NO